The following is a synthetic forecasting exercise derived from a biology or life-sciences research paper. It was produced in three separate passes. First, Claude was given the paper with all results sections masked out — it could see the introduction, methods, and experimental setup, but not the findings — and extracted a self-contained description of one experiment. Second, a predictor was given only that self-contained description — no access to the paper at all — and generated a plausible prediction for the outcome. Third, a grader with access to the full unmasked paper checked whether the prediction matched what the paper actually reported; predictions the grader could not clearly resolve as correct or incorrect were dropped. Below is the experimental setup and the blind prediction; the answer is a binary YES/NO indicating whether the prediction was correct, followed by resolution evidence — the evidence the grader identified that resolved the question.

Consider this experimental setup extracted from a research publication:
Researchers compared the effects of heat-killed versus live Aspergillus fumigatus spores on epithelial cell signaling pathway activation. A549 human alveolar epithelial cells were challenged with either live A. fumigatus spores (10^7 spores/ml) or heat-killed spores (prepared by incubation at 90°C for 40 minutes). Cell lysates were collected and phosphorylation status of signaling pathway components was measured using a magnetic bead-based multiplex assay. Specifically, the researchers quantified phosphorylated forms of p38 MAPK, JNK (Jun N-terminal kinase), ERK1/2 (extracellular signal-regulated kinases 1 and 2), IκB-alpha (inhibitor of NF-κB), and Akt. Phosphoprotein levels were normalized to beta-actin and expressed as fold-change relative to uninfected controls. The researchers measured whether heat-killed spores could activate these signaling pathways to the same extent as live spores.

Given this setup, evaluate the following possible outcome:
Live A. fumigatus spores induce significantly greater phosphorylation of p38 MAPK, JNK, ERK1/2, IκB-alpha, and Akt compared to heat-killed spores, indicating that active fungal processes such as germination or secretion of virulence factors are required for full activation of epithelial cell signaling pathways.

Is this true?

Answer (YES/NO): NO